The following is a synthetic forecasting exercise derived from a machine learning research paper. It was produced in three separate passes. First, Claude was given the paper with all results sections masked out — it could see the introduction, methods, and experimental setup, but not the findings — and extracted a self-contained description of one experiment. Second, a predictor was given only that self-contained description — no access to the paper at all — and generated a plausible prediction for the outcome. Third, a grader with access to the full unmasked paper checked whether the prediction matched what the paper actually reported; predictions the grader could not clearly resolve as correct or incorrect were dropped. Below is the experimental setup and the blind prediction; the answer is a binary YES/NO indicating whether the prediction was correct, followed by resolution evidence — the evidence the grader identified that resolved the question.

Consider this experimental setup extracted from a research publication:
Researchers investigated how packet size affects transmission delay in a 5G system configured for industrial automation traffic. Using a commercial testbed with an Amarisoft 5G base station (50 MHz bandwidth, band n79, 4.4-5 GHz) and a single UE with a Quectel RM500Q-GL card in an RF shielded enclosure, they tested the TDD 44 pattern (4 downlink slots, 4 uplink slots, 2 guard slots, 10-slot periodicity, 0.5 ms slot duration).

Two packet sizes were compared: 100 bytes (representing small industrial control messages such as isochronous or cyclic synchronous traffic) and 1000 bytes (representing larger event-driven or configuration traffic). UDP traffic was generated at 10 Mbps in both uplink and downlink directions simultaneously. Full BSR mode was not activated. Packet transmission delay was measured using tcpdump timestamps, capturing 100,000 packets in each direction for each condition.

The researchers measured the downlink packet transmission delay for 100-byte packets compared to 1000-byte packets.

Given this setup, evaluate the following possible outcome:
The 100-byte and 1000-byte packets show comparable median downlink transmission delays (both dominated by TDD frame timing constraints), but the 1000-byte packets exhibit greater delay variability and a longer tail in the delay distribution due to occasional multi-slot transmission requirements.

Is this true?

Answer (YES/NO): NO